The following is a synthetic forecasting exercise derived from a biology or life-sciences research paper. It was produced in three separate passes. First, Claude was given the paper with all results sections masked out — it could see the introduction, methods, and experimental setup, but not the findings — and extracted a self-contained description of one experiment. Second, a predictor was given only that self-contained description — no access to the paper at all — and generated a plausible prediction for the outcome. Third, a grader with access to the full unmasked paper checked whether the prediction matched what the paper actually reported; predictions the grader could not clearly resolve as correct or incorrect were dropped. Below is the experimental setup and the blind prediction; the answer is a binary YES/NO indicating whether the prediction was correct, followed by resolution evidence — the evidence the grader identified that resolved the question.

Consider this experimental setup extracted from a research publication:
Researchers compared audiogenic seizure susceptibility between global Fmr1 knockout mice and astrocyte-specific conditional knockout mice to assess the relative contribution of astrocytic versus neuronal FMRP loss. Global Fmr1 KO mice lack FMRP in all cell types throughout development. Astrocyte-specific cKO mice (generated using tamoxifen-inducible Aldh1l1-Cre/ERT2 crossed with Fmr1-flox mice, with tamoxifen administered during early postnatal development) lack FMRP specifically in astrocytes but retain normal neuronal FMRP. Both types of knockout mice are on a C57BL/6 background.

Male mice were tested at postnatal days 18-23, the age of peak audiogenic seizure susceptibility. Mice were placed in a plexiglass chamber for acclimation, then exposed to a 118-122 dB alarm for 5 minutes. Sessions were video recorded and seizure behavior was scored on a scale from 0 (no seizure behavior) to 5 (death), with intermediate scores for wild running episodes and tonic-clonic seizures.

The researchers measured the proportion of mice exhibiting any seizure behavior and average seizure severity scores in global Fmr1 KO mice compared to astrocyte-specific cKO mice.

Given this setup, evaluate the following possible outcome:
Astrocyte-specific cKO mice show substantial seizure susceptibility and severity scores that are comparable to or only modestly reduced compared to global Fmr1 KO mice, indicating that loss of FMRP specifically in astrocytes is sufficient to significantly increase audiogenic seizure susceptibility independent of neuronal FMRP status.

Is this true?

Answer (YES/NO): YES